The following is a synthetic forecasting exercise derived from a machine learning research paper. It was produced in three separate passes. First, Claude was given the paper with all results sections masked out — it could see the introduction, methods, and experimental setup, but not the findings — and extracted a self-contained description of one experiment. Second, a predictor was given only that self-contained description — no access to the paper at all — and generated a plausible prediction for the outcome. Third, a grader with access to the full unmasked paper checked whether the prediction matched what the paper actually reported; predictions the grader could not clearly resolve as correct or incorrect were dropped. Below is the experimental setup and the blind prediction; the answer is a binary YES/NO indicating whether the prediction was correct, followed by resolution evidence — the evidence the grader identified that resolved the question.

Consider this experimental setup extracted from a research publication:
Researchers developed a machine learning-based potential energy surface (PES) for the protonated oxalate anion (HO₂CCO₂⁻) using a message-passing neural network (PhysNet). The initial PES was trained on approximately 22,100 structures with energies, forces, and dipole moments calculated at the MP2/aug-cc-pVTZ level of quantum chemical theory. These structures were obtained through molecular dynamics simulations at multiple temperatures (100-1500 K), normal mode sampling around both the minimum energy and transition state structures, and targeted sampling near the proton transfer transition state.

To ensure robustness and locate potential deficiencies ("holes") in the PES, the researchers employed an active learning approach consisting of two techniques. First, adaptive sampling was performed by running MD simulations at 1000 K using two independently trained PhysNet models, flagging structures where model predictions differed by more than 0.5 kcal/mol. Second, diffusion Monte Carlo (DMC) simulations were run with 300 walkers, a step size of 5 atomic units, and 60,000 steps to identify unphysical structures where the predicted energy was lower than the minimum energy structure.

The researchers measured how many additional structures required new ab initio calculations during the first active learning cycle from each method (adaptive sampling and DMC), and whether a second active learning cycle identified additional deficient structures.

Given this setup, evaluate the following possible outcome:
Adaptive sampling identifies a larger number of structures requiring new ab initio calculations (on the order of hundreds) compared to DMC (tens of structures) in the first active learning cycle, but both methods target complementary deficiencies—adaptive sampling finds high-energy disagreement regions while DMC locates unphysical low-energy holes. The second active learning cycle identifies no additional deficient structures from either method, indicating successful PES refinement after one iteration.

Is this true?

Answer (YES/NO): NO